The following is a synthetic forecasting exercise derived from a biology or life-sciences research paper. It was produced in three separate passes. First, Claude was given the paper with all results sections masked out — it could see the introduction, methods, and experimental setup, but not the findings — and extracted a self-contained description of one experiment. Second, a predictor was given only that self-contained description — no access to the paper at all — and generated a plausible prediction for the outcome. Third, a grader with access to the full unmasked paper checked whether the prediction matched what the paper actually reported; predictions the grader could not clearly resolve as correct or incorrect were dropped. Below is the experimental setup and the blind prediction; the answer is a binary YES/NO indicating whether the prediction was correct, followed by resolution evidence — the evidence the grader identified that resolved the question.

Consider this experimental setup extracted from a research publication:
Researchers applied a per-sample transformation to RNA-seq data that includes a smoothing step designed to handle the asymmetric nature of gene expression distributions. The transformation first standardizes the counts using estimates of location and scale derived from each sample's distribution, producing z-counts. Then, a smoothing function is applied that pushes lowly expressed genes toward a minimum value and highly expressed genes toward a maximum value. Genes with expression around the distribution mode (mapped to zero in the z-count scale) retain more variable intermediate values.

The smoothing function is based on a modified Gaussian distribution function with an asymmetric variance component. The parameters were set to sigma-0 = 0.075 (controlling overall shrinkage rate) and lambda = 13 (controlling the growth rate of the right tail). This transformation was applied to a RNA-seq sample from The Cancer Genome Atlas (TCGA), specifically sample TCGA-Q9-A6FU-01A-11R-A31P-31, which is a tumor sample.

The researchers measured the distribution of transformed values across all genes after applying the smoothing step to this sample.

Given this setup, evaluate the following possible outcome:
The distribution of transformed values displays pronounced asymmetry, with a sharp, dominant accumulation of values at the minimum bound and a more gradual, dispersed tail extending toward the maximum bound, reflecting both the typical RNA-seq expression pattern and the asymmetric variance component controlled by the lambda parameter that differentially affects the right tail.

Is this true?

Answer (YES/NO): YES